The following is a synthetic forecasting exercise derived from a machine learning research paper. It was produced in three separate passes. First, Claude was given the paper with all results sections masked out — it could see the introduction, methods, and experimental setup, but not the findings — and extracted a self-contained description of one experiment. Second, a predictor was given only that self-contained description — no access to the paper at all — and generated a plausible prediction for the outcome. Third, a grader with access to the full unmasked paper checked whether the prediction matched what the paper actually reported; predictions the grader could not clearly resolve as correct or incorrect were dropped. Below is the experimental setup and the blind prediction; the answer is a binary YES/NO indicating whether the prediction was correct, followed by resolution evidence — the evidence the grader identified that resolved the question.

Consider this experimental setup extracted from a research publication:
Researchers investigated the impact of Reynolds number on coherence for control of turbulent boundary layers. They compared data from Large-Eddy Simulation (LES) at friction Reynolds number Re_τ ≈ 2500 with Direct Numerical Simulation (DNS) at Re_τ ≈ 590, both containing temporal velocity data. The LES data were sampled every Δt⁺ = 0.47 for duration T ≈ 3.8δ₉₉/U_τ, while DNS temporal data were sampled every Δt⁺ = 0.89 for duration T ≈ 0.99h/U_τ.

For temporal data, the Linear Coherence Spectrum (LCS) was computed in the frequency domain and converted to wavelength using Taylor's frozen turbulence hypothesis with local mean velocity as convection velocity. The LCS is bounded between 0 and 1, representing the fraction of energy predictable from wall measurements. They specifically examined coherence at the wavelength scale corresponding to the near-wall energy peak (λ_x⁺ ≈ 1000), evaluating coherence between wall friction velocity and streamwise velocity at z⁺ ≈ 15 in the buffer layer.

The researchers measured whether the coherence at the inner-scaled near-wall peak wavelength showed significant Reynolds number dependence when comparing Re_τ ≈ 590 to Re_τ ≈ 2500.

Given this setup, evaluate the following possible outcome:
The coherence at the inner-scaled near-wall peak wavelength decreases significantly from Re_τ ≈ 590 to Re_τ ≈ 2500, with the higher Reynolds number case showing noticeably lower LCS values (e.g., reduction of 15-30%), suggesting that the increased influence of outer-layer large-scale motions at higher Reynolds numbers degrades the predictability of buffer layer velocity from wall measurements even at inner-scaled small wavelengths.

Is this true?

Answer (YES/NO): NO